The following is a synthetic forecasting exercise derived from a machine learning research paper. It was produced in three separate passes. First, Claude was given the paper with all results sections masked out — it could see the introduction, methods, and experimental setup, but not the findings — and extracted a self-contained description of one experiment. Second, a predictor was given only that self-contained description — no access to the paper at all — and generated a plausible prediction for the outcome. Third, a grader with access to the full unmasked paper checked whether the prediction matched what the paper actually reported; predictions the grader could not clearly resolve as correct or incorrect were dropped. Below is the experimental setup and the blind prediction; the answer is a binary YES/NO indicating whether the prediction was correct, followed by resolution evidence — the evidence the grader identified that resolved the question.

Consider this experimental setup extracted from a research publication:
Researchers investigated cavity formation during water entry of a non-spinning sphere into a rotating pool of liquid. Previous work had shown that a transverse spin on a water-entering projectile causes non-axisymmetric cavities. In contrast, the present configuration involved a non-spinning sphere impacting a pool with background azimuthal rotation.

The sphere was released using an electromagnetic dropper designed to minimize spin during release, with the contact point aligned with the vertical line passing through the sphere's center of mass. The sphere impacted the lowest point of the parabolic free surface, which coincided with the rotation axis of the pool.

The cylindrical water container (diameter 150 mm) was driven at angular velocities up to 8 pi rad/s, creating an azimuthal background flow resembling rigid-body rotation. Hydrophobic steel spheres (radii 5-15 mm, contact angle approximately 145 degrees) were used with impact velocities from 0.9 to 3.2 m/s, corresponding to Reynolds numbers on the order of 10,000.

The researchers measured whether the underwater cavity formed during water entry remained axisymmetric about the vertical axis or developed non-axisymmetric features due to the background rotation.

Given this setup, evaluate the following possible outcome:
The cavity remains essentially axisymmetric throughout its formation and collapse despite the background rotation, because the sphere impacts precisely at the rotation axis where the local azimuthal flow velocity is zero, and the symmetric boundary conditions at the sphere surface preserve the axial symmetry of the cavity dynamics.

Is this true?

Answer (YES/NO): YES